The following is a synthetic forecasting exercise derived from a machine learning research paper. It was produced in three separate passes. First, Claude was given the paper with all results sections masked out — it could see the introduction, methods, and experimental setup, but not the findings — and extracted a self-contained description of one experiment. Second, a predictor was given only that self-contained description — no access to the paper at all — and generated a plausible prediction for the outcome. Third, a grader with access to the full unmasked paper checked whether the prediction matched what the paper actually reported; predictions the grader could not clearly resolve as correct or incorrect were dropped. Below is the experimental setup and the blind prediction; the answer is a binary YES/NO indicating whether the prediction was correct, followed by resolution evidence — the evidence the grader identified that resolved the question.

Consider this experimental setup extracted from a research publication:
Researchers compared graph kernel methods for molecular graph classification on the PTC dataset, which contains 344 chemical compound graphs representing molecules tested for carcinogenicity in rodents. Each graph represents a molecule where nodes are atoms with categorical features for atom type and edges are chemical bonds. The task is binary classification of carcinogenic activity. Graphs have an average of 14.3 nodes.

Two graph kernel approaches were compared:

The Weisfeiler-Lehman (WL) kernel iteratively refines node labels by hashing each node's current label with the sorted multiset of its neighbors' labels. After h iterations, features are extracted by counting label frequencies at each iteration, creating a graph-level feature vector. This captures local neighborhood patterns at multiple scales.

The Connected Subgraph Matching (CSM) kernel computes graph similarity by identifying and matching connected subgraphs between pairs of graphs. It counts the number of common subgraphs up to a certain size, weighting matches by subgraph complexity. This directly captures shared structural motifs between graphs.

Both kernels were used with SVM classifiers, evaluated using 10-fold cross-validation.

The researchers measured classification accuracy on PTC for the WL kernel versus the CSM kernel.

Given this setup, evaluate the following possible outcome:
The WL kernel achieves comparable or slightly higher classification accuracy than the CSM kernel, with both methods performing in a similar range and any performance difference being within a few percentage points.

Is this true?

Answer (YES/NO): NO